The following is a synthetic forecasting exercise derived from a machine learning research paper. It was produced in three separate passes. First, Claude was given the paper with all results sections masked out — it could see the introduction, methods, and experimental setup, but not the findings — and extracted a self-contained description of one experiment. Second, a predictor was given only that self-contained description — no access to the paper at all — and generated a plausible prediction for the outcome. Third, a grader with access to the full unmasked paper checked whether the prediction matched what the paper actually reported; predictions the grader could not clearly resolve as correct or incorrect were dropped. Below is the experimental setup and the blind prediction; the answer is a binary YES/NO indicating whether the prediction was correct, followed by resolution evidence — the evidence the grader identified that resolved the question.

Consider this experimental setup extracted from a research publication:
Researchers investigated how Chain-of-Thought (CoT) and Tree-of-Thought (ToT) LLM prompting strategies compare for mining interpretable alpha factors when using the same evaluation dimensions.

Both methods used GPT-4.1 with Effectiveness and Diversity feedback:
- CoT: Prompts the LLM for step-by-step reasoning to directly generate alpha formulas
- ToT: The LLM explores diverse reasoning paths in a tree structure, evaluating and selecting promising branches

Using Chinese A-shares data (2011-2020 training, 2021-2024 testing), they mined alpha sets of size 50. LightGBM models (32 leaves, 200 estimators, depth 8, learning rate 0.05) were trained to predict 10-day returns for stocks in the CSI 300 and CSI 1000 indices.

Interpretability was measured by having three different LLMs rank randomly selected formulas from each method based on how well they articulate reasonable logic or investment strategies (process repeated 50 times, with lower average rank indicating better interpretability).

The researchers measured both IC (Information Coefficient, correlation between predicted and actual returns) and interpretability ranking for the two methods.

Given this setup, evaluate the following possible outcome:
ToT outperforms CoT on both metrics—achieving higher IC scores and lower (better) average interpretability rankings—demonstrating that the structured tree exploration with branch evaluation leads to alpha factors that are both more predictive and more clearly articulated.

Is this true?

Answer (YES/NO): NO